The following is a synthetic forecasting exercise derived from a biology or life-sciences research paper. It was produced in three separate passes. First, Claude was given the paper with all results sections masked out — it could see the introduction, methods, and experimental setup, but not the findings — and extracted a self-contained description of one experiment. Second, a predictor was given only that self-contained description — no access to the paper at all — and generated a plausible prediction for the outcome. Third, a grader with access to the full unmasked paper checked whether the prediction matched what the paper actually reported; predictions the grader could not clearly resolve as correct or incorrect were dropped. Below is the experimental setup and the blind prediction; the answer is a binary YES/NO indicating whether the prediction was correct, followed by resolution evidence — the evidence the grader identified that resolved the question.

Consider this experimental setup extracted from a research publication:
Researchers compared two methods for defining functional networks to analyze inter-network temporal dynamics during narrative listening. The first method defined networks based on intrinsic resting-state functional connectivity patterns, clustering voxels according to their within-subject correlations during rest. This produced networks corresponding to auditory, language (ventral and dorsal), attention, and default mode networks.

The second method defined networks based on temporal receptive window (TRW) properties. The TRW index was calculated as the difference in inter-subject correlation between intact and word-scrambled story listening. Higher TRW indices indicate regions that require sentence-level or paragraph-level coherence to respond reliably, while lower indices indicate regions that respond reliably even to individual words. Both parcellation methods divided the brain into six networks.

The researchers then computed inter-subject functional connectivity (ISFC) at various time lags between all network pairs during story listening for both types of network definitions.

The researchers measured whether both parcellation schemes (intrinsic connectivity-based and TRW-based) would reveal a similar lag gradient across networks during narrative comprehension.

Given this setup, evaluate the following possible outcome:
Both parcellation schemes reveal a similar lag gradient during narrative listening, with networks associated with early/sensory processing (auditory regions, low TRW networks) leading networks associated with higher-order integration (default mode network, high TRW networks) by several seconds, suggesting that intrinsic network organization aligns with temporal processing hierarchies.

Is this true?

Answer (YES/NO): YES